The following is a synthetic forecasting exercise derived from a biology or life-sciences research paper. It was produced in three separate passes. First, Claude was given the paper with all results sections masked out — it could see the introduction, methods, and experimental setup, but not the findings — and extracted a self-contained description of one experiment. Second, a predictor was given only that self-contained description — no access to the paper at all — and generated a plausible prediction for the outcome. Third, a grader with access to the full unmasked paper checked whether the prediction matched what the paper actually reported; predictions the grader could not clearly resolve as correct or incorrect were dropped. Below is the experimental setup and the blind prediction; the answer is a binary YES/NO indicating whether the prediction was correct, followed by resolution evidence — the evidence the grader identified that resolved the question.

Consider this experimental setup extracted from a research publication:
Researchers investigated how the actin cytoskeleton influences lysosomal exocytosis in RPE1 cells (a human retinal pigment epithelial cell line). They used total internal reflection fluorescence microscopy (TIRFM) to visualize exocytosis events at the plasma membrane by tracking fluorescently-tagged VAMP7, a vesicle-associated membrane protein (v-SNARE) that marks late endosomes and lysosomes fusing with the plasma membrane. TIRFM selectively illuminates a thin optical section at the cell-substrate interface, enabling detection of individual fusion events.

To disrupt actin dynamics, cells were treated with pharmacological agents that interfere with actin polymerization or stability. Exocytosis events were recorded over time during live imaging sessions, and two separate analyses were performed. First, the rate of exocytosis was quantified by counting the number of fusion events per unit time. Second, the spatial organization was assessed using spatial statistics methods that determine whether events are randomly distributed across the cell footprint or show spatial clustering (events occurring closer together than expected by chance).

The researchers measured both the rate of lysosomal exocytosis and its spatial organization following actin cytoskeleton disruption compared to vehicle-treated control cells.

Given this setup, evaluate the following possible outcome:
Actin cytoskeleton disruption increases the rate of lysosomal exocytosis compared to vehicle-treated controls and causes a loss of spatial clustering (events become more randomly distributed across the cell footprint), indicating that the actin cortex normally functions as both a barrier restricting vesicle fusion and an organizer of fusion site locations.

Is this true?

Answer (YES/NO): NO